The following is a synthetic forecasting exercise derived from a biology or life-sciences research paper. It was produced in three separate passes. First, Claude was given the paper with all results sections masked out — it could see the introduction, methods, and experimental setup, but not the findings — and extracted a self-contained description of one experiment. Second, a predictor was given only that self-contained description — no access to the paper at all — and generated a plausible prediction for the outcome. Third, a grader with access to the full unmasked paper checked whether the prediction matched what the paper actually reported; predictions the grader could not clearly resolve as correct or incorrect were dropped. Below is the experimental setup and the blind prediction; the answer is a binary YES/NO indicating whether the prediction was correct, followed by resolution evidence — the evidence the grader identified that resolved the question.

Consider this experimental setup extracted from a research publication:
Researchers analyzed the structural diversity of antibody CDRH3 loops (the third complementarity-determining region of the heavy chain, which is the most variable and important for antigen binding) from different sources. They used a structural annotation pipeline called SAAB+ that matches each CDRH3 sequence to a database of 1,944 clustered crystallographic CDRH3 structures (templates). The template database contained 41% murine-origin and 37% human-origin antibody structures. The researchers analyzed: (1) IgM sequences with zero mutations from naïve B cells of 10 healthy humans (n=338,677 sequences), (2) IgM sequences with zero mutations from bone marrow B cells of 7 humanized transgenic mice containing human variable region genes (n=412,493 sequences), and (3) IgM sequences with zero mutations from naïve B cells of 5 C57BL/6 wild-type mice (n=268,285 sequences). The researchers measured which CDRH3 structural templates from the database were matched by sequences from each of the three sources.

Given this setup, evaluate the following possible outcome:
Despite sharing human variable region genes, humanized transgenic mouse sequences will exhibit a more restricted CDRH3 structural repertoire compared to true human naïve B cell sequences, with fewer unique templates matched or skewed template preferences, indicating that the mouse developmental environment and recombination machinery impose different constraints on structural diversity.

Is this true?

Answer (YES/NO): YES